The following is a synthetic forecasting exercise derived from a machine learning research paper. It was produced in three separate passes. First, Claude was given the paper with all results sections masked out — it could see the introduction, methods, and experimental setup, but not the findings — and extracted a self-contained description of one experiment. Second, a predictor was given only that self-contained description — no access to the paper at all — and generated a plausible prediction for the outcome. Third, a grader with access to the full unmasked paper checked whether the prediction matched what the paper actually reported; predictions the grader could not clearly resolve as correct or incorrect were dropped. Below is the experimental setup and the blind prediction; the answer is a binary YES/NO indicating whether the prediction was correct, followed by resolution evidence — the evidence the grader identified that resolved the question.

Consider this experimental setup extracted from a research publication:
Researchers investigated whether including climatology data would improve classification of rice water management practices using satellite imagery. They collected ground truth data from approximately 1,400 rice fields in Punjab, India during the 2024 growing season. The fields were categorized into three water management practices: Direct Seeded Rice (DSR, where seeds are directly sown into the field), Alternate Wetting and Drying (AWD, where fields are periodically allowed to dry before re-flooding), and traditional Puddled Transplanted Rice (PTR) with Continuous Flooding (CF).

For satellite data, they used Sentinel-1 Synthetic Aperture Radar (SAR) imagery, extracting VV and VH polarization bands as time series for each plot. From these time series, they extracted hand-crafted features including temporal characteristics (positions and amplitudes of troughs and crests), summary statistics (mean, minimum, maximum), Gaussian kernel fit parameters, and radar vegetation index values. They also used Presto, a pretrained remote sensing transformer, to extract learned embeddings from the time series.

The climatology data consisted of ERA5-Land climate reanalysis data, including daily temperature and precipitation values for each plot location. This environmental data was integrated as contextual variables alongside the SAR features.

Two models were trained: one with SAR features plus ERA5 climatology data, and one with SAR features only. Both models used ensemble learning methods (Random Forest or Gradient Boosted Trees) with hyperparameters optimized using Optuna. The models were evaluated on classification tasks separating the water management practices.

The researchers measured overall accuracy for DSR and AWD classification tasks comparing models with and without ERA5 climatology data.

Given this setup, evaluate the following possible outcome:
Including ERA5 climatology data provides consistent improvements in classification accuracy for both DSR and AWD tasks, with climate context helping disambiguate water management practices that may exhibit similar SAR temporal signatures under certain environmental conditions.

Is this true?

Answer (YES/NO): NO